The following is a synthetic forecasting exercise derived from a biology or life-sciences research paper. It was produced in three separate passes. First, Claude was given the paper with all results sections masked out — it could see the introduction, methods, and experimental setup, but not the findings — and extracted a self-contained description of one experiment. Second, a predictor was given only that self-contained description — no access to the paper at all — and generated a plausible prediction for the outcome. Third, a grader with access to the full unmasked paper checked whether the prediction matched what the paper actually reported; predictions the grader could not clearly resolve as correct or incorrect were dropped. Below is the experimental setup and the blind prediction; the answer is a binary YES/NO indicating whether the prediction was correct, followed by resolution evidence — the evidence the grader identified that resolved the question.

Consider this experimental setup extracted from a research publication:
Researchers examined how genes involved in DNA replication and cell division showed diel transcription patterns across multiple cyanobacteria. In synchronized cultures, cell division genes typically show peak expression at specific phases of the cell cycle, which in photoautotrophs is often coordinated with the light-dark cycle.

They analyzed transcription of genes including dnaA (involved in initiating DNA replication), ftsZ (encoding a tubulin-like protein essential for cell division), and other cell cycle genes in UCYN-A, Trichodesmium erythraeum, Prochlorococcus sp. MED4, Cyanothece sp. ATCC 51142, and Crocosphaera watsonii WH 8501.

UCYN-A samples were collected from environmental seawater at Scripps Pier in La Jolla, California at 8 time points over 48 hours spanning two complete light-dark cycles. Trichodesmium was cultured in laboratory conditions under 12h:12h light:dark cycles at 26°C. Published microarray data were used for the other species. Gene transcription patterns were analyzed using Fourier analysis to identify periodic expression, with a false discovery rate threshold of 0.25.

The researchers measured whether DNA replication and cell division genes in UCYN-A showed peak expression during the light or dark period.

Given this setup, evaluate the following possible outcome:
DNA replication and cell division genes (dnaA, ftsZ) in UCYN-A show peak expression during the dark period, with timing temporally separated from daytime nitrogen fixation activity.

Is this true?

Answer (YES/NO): NO